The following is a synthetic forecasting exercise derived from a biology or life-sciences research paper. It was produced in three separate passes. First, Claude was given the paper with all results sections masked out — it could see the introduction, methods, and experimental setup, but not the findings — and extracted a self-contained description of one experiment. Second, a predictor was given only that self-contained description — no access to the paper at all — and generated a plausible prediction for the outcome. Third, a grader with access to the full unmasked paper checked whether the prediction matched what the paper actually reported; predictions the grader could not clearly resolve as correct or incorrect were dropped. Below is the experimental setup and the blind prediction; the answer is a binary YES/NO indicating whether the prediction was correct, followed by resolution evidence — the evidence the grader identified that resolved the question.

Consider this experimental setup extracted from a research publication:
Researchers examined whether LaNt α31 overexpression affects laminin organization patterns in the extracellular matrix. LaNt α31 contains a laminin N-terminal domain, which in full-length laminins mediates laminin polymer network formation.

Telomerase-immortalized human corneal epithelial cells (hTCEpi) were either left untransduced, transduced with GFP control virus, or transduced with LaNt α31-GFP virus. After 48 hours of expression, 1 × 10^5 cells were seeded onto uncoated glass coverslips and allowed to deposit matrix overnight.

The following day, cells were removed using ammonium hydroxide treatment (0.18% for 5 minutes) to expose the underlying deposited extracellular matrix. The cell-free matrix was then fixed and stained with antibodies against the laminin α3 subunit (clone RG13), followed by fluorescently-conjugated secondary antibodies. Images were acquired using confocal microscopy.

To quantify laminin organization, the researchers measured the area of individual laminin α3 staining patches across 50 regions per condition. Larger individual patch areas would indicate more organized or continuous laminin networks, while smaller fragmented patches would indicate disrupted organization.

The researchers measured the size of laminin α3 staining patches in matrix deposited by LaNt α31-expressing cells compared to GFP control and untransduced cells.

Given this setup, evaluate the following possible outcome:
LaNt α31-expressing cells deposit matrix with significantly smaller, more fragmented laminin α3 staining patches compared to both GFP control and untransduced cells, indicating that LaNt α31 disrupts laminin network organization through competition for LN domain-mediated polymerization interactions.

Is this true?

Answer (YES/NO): NO